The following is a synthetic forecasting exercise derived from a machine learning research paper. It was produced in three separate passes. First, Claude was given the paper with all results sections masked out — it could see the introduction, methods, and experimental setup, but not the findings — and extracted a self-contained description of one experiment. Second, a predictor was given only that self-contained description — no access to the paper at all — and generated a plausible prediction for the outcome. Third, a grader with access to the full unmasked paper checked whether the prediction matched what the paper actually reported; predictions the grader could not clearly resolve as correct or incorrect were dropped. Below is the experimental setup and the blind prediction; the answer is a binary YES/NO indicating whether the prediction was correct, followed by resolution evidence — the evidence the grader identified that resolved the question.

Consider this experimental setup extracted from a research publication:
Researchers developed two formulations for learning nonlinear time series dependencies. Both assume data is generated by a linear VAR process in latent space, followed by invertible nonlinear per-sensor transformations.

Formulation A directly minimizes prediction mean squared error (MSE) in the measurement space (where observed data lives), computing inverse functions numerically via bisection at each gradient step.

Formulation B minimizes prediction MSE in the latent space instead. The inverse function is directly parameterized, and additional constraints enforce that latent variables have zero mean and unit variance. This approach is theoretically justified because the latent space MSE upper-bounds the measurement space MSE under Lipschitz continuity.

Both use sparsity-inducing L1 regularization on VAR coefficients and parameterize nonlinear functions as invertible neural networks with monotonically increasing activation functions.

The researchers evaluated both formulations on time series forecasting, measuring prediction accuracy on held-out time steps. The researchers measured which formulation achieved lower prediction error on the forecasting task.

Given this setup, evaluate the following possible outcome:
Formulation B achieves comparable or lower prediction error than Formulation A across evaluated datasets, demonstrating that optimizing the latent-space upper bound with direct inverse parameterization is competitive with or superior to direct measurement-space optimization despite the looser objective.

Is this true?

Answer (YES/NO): NO